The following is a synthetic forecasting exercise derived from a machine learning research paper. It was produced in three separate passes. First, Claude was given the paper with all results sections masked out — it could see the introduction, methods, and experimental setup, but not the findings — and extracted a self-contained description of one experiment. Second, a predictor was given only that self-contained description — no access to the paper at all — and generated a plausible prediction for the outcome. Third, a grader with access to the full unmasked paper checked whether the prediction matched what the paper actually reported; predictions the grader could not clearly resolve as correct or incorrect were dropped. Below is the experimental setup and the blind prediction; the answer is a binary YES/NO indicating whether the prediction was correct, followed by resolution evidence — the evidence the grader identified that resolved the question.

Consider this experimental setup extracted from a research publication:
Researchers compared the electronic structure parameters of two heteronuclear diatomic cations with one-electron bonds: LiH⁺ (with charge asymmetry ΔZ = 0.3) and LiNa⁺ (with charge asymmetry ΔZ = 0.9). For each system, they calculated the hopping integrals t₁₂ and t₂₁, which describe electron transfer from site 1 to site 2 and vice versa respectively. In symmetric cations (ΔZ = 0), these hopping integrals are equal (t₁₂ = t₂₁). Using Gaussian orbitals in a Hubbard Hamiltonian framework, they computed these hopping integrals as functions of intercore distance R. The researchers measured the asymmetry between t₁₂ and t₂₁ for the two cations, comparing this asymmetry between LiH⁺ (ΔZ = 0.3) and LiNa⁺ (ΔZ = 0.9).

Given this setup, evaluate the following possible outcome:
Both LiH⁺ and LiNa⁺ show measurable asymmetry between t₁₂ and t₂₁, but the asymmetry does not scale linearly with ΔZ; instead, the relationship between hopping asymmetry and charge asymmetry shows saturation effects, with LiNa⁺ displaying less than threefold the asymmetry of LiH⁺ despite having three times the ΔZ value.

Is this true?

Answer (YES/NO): NO